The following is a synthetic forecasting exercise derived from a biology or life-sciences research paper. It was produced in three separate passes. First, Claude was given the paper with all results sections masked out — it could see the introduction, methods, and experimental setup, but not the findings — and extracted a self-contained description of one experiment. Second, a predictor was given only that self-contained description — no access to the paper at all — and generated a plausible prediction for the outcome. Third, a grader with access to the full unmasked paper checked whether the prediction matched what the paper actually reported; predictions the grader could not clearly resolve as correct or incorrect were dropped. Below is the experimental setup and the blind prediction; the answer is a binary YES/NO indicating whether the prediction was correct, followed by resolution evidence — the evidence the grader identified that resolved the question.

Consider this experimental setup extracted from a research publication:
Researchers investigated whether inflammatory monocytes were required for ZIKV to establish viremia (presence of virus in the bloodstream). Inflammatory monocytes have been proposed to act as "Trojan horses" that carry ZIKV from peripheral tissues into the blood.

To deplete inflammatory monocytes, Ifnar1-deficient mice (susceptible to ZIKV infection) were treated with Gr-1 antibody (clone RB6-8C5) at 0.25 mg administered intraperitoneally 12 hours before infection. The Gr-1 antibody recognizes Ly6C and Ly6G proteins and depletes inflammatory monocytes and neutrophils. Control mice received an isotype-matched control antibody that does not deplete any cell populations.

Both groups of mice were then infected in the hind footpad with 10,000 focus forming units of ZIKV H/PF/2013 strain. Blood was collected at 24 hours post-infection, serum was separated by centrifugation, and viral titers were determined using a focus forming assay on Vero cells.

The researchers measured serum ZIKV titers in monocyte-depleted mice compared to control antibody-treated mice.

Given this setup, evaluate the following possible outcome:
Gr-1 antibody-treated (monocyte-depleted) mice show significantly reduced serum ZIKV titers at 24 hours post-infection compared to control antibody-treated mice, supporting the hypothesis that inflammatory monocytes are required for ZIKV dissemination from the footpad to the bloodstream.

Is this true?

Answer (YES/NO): NO